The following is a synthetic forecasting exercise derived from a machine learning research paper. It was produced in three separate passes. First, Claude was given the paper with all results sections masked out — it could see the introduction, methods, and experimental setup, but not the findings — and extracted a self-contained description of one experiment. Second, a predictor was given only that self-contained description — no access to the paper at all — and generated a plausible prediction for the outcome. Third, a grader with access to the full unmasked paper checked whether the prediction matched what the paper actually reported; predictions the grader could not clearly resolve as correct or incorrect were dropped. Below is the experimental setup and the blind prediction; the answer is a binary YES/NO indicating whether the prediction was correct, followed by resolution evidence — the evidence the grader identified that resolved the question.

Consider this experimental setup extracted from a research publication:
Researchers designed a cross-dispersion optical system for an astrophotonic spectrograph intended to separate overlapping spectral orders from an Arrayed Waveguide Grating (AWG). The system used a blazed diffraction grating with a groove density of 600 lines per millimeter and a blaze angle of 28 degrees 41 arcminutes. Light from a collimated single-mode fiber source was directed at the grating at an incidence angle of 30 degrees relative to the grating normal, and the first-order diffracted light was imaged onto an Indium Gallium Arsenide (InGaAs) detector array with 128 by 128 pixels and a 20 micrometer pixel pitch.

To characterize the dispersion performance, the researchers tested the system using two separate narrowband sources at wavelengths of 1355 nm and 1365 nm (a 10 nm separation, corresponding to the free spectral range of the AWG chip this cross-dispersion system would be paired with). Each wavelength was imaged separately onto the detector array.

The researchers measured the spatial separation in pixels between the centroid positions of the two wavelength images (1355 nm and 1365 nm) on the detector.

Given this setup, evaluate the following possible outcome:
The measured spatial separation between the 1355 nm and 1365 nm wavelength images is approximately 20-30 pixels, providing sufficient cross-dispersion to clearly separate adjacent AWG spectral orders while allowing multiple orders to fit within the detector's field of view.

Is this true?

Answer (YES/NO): NO